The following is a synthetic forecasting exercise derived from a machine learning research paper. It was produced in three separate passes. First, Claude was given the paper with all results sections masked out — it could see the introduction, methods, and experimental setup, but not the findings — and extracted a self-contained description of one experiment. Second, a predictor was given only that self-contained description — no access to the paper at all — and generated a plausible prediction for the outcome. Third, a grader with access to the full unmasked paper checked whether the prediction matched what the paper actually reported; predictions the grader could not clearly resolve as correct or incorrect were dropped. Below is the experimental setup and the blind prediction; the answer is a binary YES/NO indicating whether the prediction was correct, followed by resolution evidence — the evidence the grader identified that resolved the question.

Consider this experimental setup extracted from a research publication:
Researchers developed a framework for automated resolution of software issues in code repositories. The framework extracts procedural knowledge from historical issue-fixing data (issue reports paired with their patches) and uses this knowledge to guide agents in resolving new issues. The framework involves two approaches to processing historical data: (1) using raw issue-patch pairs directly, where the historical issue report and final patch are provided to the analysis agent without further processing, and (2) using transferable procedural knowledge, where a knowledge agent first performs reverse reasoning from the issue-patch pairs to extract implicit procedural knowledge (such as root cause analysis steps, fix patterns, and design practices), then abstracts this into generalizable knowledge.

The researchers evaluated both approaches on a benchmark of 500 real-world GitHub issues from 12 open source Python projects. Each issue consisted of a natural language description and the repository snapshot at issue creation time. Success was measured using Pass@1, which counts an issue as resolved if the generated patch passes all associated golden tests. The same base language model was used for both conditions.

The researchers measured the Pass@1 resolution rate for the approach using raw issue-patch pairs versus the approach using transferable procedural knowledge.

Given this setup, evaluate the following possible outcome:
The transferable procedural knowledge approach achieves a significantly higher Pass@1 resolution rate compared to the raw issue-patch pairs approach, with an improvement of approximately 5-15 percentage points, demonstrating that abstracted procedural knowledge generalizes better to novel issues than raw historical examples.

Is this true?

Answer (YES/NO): YES